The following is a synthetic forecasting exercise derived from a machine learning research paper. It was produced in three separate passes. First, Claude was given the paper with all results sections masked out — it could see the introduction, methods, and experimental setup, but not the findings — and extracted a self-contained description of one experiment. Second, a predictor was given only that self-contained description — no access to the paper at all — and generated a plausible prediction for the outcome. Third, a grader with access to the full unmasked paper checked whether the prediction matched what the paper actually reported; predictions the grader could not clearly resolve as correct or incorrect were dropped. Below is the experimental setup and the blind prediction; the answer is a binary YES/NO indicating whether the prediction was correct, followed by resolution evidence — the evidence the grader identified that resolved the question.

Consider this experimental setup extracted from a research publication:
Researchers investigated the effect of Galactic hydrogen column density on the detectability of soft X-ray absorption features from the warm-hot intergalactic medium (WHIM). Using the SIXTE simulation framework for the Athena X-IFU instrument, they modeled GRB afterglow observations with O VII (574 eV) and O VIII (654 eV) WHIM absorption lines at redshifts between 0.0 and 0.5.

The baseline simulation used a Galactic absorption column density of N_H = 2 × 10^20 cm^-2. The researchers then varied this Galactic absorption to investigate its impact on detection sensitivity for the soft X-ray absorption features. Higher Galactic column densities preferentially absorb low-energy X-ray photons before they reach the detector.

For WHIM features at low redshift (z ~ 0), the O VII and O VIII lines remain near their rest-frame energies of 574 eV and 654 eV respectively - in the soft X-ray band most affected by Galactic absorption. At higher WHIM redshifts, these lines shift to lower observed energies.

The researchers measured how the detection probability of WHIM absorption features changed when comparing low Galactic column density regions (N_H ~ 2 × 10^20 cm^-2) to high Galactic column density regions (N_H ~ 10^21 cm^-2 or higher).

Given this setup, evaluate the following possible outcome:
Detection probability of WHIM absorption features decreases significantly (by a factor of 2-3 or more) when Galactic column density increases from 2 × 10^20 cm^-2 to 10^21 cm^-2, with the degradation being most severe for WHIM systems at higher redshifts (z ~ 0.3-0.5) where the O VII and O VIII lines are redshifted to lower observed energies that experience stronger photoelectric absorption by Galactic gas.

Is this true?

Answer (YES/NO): NO